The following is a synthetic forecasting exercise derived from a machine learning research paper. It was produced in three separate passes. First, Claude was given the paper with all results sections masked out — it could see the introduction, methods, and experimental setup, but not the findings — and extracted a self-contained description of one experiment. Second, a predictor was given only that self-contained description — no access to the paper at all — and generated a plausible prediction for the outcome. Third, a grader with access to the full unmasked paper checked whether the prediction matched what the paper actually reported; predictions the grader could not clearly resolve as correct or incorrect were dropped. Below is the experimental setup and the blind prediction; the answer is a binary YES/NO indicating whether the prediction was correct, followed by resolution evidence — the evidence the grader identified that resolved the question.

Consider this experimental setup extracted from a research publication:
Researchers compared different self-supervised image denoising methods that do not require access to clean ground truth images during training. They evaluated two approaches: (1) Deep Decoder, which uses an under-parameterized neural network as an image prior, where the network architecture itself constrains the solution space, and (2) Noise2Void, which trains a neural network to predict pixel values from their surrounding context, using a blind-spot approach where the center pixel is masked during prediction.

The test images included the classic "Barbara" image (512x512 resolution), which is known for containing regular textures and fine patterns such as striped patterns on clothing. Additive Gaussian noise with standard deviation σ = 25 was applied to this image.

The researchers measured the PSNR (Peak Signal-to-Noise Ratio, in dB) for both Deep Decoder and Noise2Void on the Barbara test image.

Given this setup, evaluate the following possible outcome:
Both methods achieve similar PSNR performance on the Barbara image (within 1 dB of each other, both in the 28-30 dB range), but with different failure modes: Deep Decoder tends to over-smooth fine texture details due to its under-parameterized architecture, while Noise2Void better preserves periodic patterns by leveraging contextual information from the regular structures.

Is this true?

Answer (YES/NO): NO